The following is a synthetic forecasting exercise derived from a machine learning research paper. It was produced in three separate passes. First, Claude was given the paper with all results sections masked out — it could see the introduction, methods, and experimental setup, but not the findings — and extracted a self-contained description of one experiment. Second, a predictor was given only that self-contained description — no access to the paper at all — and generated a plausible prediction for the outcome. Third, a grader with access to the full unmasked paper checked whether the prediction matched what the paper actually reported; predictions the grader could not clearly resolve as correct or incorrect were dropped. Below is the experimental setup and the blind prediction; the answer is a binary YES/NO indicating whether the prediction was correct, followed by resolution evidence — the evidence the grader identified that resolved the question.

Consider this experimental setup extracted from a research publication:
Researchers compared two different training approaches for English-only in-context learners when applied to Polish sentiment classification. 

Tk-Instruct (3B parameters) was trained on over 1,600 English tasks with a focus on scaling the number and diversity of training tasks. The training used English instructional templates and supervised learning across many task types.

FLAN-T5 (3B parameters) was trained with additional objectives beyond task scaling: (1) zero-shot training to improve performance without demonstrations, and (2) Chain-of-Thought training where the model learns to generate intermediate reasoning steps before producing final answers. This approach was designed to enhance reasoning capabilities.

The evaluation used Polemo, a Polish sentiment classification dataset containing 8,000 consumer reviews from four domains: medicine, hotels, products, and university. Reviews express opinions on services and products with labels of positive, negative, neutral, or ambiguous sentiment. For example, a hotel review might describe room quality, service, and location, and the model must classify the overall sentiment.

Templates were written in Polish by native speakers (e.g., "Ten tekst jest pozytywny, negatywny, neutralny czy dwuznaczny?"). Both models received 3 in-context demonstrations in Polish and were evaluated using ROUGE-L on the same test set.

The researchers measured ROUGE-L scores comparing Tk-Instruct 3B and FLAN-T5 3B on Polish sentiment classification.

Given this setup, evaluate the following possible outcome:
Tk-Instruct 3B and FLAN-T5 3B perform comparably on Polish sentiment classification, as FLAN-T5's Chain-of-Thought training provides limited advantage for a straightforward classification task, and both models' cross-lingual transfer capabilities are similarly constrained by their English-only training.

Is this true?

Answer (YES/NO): NO